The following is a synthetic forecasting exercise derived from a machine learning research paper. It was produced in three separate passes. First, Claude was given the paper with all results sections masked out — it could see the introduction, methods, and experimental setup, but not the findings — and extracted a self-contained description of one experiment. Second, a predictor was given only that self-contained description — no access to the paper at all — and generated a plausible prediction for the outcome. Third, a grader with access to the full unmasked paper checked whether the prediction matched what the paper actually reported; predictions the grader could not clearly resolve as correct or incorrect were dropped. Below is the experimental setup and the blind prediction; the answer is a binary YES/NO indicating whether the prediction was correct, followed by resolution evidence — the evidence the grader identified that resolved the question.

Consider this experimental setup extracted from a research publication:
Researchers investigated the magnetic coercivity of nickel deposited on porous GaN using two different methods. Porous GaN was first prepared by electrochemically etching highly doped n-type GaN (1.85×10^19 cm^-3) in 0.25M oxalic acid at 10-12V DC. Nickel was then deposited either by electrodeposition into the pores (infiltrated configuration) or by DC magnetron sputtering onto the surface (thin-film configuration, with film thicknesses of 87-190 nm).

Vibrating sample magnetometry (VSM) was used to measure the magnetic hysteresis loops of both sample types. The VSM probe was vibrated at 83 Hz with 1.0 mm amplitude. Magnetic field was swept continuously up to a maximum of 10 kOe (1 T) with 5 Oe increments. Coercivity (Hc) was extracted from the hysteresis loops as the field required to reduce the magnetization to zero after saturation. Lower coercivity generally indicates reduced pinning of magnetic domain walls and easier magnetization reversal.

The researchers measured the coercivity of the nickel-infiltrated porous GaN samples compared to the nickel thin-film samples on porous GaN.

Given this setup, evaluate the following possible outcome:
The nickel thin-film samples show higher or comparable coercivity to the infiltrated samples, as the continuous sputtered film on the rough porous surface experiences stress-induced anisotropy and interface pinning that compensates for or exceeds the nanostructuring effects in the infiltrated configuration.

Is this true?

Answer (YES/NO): NO